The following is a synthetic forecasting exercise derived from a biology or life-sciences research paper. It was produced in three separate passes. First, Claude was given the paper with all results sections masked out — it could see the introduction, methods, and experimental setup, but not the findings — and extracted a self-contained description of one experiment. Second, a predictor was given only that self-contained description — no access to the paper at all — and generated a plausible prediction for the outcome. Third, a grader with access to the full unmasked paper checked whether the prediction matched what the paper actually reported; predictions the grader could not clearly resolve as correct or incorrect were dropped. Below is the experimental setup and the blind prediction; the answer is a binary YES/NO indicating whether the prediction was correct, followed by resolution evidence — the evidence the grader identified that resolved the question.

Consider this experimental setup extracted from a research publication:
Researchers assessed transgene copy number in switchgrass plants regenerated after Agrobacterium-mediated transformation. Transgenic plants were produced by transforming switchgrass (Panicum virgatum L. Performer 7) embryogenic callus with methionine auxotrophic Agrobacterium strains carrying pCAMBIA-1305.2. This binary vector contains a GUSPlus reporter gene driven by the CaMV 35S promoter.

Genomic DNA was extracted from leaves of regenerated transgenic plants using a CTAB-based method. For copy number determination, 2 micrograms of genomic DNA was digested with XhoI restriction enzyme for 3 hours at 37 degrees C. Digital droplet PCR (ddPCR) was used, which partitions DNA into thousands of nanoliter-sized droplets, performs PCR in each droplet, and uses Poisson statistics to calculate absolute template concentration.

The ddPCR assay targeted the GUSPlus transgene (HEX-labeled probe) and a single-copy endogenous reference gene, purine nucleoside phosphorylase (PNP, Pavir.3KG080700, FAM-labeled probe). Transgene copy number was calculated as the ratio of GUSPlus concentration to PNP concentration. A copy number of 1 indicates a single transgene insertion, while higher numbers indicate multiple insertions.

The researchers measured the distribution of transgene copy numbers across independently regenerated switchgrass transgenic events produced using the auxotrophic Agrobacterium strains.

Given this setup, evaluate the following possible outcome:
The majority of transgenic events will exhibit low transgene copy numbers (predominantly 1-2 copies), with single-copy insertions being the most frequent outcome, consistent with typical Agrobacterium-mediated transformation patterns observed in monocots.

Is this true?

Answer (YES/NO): NO